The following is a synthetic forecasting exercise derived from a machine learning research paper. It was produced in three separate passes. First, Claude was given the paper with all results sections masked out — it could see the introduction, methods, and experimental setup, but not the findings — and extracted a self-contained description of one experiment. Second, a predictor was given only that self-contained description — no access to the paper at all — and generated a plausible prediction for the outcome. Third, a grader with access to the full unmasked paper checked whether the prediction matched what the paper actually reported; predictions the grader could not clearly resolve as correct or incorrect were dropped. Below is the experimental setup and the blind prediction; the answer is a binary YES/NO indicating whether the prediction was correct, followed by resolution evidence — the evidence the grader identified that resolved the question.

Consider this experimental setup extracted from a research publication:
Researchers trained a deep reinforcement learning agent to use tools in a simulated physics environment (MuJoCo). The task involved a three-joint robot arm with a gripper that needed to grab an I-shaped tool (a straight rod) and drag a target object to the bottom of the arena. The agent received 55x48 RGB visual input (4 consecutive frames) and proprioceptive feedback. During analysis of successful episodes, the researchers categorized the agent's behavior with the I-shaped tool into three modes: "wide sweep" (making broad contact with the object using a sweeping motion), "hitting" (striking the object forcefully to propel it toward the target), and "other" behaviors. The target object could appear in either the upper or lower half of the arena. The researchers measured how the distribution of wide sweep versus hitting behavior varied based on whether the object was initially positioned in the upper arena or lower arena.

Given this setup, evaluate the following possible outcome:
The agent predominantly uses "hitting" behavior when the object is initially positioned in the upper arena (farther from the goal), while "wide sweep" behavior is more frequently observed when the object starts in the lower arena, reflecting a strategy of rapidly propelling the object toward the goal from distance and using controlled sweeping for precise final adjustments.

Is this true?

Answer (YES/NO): NO